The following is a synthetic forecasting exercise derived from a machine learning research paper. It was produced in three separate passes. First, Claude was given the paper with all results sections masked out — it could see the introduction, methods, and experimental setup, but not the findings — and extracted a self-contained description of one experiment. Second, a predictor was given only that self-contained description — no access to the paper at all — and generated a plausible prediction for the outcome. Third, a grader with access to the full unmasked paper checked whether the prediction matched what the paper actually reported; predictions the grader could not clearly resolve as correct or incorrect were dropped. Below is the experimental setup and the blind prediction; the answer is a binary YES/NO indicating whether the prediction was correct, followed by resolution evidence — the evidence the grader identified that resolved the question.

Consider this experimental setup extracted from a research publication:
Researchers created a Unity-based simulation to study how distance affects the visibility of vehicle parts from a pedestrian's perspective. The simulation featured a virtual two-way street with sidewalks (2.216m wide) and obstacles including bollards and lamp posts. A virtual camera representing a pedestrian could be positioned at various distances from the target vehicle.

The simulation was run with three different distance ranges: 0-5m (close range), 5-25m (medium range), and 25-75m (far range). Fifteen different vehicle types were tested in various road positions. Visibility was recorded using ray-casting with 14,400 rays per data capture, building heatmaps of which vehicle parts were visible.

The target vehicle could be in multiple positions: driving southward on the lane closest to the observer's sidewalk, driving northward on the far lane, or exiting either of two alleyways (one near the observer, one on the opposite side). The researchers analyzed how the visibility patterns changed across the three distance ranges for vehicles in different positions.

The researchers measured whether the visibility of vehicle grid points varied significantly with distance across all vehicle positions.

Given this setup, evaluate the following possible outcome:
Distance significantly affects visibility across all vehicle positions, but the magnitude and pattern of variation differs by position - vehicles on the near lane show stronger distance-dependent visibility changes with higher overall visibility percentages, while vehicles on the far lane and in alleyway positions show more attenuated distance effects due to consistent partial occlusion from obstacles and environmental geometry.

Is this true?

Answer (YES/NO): NO